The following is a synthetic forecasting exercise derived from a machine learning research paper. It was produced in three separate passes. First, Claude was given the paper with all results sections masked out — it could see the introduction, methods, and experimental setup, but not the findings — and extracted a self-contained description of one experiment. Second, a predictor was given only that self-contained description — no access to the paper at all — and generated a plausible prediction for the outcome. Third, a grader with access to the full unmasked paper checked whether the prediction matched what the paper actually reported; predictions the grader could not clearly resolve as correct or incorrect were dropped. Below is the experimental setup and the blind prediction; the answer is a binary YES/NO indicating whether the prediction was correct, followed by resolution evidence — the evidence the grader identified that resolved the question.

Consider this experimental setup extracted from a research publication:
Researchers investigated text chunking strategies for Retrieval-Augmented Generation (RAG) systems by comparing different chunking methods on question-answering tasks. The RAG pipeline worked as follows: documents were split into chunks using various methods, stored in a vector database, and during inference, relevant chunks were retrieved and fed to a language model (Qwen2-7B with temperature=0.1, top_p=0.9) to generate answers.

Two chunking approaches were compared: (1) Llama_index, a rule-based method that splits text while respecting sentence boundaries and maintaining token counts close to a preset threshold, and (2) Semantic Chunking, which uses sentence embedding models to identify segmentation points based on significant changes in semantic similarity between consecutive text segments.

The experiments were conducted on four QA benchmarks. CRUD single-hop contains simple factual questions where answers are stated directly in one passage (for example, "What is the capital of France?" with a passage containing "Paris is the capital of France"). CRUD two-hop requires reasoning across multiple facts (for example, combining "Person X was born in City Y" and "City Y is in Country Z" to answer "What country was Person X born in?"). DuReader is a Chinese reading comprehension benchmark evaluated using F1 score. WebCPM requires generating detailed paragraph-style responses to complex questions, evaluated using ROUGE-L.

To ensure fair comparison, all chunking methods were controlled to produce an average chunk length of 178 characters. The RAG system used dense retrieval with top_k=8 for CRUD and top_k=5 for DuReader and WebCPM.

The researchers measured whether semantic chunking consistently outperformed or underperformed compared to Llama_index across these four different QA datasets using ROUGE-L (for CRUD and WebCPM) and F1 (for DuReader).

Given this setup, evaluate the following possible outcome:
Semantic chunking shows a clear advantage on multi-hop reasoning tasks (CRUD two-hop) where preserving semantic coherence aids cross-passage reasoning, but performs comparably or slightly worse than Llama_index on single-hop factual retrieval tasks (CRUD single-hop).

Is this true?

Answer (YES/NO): NO